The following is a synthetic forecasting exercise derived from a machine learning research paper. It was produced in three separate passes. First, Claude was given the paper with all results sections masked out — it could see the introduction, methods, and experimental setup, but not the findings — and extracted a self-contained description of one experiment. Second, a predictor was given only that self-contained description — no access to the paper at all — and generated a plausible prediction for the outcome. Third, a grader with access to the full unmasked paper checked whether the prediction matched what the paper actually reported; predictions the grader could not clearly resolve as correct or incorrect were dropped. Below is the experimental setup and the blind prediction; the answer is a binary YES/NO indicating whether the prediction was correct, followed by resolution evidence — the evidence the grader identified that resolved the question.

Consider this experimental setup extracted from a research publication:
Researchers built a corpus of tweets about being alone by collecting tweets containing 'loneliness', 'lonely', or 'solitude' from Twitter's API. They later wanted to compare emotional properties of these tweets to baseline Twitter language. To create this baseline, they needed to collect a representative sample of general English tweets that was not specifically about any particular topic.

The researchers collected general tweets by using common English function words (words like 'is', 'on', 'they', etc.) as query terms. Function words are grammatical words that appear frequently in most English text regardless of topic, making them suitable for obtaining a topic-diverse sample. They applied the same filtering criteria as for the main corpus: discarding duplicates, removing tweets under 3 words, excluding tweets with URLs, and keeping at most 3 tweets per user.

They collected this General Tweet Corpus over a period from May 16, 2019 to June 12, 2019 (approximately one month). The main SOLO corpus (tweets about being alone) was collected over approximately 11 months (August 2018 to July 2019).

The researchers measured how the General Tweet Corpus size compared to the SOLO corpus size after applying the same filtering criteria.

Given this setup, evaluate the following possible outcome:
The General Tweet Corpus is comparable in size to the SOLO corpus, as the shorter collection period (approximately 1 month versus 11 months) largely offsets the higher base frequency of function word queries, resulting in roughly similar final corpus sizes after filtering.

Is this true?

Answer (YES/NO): NO